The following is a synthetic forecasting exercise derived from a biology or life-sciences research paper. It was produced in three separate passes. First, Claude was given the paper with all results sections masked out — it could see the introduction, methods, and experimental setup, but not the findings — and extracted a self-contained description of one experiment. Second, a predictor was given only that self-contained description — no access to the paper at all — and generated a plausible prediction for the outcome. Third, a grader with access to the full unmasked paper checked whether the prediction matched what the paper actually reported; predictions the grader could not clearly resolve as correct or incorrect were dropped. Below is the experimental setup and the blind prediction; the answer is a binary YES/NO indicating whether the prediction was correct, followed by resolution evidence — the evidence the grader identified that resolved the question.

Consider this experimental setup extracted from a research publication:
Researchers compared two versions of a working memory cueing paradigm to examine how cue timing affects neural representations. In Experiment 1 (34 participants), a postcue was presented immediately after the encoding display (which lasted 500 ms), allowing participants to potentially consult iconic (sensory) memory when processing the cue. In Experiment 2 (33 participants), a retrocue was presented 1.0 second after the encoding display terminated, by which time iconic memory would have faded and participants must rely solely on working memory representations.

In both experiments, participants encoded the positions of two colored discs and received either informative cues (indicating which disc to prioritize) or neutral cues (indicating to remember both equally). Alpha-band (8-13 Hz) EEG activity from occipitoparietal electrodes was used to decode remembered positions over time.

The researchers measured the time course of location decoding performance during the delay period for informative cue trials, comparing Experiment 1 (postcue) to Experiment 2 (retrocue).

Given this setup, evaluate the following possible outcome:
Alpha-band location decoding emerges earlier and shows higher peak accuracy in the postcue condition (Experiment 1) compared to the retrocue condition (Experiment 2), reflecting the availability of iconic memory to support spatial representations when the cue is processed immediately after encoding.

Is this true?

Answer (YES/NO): NO